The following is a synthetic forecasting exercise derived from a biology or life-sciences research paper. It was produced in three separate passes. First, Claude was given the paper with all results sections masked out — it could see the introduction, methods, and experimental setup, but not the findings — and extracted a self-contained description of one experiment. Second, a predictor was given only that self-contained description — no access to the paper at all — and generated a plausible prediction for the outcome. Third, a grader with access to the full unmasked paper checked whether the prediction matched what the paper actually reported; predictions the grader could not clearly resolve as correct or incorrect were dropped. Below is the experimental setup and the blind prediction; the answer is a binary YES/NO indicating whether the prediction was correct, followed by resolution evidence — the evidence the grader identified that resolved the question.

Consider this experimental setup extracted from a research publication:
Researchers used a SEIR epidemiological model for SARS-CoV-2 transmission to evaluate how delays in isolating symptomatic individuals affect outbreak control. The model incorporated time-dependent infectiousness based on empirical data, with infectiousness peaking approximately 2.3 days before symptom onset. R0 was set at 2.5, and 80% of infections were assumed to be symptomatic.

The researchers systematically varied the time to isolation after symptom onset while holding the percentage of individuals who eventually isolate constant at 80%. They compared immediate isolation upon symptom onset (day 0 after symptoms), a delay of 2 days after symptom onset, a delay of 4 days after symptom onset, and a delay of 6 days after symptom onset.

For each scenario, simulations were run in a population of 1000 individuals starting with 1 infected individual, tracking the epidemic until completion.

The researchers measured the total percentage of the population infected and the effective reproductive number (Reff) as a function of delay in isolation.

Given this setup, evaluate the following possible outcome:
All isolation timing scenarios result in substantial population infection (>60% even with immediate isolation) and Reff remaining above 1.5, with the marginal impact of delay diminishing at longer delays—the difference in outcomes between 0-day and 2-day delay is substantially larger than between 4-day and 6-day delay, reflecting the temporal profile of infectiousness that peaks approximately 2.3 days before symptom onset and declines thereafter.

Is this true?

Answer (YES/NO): NO